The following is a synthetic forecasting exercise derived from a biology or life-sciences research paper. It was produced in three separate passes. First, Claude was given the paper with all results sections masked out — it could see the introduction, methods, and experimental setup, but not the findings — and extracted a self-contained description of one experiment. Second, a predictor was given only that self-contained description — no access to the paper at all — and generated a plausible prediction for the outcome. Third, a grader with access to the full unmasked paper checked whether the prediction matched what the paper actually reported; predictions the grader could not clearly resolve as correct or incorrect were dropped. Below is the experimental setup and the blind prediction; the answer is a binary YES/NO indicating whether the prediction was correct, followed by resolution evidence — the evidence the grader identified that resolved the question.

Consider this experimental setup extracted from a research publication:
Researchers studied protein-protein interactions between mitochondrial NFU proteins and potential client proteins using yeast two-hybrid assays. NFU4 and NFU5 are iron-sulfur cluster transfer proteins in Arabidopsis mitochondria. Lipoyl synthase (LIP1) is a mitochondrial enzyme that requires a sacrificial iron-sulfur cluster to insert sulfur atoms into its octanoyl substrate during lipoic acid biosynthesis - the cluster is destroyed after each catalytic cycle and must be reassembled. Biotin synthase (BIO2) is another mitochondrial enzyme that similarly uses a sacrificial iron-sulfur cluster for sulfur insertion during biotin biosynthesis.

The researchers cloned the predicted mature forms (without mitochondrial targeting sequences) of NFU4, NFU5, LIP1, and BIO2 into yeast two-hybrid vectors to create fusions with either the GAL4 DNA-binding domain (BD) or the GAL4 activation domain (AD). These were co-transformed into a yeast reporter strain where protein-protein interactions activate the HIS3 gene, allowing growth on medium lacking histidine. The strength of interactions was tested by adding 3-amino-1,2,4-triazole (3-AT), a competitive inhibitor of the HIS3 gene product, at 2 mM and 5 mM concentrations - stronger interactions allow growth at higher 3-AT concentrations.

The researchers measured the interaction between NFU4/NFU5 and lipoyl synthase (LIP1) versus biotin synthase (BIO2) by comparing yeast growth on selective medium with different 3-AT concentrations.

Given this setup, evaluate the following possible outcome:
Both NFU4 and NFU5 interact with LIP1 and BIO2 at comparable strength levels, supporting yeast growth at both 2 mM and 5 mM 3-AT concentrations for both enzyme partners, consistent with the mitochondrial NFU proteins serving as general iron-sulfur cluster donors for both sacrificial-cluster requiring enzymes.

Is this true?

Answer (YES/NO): NO